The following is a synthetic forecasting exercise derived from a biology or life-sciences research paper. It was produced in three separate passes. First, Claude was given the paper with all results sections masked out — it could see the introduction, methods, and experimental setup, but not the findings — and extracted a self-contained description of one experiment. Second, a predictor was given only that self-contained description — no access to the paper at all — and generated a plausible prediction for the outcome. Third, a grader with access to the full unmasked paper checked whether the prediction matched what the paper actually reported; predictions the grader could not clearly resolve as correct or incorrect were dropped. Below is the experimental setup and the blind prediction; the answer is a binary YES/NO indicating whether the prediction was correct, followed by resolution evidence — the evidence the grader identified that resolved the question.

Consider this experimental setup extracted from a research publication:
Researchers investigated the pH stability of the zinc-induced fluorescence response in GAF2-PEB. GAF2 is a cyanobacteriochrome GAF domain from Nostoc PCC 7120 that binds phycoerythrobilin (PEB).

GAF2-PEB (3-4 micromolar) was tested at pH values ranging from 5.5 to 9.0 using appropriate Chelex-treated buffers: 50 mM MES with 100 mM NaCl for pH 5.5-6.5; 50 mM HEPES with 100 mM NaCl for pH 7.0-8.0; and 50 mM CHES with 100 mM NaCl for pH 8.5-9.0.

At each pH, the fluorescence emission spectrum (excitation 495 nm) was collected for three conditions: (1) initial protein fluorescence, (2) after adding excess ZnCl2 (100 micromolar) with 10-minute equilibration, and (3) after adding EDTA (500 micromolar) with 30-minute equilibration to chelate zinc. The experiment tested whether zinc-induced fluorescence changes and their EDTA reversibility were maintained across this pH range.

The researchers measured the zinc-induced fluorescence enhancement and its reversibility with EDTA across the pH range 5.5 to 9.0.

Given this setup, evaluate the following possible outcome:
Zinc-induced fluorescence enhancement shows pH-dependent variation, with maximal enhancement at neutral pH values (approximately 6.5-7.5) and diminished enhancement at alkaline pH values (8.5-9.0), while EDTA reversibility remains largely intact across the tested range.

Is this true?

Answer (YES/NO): NO